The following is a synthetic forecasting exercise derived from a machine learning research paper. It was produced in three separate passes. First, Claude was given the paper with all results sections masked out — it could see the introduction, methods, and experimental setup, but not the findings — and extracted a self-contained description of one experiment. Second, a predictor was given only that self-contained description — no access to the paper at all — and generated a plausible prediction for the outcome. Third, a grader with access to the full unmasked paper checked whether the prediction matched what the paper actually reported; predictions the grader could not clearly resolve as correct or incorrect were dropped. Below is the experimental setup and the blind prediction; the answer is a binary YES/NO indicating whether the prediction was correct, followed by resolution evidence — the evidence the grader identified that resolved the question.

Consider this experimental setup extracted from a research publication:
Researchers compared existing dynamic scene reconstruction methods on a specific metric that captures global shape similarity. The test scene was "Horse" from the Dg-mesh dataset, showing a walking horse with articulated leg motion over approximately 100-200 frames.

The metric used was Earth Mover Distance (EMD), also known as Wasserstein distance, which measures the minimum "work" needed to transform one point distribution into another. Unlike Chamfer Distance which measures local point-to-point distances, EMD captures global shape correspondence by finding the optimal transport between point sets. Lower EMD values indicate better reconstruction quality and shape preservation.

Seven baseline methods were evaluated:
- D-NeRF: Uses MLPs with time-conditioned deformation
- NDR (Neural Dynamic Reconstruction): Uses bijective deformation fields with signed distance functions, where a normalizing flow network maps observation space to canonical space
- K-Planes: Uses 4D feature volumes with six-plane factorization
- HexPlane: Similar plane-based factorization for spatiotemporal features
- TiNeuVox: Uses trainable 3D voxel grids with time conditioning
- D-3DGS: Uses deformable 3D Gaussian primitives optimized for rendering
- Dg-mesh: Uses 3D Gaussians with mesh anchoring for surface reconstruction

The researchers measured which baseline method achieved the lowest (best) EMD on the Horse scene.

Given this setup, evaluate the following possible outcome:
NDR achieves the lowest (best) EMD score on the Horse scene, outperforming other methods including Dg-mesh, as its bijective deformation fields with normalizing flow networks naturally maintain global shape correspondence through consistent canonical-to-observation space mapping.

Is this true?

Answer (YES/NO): YES